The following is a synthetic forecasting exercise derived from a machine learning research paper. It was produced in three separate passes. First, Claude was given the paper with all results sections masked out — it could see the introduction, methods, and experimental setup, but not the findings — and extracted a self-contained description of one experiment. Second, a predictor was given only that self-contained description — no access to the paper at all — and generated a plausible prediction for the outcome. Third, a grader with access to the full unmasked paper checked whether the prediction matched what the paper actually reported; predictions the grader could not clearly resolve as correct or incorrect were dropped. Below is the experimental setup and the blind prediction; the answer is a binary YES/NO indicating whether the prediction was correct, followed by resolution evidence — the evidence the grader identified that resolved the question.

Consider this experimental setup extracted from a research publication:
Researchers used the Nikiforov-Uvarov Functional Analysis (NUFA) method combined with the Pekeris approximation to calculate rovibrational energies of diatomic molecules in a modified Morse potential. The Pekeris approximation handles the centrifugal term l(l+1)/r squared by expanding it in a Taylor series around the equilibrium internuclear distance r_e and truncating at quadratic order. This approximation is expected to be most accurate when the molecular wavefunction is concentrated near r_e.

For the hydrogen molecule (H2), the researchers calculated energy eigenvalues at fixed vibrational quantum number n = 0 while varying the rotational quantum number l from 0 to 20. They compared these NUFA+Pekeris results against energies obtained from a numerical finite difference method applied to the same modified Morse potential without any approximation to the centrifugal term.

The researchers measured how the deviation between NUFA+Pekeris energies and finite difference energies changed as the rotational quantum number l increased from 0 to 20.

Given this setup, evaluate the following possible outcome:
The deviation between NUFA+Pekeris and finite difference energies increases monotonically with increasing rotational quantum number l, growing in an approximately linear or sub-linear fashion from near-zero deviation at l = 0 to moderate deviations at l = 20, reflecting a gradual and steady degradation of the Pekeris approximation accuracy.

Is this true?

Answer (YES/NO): NO